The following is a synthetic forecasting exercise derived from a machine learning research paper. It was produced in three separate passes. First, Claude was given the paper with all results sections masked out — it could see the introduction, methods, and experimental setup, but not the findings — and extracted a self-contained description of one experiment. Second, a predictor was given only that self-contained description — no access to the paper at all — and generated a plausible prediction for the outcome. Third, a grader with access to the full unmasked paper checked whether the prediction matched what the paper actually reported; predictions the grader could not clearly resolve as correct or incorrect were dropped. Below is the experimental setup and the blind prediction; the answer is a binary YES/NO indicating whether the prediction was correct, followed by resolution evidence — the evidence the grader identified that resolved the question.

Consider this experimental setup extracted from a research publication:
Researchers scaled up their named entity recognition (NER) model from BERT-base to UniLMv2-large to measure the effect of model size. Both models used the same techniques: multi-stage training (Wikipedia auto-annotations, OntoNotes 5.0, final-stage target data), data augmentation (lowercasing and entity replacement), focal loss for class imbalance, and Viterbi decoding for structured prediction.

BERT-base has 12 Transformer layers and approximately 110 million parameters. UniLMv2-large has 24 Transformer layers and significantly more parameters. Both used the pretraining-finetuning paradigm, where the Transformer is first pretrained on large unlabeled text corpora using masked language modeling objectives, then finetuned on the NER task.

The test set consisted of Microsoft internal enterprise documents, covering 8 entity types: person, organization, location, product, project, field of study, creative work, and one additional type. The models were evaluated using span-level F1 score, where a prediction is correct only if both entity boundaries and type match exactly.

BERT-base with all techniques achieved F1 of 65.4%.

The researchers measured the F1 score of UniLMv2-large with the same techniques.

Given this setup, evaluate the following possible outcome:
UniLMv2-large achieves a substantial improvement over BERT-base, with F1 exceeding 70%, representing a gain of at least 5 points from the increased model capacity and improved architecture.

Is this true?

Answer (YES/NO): YES